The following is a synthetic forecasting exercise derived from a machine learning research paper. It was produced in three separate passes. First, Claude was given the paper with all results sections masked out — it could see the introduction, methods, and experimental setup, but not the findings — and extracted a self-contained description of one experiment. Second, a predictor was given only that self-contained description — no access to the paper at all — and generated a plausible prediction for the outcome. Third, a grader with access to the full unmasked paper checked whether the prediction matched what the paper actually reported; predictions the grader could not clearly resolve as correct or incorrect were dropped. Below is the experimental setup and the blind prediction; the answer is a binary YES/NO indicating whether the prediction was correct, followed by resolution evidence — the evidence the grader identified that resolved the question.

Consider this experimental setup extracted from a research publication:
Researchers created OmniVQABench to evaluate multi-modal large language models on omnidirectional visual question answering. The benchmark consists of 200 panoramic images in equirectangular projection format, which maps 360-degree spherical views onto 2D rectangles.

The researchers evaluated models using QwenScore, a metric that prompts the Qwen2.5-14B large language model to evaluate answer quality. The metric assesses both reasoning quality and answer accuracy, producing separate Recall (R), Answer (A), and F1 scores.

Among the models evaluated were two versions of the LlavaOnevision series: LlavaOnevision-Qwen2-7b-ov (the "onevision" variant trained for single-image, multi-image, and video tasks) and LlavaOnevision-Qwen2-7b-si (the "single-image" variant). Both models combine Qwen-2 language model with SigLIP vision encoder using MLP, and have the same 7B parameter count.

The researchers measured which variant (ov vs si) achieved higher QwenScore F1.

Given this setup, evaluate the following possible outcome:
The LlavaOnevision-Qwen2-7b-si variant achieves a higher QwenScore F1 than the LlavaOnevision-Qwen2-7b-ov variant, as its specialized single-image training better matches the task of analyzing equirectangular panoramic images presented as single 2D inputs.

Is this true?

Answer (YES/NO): NO